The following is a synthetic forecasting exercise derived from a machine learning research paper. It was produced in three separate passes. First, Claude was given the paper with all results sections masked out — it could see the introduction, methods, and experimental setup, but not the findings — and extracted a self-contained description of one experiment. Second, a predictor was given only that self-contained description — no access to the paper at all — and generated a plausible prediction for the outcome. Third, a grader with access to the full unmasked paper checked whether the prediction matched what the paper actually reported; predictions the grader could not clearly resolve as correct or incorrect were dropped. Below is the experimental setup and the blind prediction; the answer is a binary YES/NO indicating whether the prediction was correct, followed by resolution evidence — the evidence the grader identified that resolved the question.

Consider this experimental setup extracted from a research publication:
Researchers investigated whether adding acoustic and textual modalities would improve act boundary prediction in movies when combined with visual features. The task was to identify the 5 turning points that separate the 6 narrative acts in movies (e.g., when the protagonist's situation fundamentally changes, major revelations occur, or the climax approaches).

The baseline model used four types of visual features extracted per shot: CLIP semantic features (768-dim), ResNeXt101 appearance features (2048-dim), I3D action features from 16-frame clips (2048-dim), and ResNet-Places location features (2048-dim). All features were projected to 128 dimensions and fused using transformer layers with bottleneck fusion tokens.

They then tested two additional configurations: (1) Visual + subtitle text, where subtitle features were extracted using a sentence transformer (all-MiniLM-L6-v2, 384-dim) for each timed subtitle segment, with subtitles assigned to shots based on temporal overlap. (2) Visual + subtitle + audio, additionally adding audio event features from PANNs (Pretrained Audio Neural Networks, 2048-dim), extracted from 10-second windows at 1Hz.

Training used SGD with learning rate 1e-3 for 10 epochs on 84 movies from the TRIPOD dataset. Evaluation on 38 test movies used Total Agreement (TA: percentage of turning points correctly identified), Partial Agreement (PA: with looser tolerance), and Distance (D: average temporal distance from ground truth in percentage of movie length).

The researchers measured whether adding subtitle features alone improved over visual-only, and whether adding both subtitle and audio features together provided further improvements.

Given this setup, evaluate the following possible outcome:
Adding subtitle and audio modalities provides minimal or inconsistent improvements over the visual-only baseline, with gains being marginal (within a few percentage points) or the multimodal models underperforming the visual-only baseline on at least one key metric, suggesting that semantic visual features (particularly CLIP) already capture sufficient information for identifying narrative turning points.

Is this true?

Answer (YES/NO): NO